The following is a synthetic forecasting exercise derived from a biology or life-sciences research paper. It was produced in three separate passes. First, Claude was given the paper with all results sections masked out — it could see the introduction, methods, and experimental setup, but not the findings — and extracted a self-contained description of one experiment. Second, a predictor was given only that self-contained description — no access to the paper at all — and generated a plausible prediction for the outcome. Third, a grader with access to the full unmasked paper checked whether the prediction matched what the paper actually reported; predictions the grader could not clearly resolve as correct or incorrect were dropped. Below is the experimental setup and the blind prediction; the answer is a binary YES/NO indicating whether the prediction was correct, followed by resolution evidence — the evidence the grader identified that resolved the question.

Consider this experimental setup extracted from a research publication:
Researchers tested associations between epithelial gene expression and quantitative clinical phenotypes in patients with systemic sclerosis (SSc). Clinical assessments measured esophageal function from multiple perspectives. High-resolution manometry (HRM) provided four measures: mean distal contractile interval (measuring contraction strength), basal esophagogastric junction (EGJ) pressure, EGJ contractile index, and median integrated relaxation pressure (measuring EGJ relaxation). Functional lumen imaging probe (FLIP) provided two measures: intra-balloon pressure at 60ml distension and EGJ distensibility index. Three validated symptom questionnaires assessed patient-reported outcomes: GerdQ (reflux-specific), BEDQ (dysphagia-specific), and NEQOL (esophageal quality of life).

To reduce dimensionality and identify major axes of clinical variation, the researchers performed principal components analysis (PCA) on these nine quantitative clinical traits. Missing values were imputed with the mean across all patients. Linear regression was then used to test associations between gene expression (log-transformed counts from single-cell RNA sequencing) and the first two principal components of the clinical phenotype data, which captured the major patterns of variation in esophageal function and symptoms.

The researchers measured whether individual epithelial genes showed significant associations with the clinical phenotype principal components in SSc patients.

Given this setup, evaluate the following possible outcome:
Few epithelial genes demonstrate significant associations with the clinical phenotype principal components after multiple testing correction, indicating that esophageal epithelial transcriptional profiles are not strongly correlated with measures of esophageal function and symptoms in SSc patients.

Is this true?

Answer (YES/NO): YES